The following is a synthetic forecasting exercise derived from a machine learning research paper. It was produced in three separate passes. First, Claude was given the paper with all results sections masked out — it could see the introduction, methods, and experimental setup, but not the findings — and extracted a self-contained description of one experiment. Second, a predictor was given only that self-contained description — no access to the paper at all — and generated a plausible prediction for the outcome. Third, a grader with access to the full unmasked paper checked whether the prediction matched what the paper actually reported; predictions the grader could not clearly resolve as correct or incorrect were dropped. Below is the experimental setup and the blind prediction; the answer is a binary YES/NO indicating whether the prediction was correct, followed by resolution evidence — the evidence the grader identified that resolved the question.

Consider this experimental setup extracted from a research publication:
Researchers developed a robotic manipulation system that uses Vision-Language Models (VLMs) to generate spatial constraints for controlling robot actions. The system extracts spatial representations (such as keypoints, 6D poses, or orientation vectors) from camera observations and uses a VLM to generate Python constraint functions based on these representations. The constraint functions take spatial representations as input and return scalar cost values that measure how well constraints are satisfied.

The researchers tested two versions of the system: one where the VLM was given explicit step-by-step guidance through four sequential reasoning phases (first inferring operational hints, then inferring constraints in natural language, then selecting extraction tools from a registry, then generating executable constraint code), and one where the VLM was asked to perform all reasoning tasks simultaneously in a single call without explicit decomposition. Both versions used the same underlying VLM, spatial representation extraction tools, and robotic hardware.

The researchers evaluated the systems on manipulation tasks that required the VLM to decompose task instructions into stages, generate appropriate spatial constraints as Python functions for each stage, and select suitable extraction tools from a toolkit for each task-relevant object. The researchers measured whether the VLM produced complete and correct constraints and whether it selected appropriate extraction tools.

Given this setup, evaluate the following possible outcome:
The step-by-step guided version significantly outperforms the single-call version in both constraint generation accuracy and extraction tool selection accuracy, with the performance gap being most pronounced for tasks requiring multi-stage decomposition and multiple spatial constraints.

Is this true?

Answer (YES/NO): NO